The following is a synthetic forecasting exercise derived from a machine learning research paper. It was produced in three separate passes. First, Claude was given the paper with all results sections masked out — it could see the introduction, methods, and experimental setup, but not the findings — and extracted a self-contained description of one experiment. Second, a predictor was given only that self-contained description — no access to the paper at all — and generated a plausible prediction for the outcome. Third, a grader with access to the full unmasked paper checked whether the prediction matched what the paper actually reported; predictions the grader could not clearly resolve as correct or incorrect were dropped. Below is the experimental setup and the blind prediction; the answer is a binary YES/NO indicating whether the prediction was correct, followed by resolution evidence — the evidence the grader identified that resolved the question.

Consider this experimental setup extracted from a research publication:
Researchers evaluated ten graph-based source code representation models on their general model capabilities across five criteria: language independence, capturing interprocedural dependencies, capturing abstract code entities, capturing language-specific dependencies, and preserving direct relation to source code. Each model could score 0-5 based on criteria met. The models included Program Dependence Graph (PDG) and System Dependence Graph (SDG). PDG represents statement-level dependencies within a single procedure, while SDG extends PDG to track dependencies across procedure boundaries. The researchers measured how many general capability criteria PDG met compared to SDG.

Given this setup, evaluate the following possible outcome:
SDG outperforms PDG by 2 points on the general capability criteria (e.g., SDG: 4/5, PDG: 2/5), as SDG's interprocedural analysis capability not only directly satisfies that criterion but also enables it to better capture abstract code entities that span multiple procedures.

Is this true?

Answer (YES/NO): NO